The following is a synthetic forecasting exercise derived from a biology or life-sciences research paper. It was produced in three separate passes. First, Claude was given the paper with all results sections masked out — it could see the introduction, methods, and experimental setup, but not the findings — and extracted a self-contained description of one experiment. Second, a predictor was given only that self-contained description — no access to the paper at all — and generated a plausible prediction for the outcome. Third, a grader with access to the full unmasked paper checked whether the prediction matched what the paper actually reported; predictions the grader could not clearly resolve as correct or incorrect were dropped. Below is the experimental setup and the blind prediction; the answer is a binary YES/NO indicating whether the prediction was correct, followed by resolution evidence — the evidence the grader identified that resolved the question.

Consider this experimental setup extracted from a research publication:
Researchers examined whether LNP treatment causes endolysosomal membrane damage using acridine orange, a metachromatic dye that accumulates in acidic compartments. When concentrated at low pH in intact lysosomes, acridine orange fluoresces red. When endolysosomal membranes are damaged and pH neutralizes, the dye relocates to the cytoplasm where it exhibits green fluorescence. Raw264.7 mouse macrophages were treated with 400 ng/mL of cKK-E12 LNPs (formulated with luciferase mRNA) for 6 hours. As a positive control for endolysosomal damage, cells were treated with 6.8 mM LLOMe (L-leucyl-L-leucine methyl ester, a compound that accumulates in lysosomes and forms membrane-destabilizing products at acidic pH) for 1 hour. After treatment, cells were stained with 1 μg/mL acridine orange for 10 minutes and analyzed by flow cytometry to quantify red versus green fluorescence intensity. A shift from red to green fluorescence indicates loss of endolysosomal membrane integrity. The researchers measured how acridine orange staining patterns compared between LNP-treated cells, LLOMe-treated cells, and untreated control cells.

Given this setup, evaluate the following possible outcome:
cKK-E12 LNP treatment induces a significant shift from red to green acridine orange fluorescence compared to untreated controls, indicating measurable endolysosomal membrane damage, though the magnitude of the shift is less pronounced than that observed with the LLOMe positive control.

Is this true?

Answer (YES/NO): YES